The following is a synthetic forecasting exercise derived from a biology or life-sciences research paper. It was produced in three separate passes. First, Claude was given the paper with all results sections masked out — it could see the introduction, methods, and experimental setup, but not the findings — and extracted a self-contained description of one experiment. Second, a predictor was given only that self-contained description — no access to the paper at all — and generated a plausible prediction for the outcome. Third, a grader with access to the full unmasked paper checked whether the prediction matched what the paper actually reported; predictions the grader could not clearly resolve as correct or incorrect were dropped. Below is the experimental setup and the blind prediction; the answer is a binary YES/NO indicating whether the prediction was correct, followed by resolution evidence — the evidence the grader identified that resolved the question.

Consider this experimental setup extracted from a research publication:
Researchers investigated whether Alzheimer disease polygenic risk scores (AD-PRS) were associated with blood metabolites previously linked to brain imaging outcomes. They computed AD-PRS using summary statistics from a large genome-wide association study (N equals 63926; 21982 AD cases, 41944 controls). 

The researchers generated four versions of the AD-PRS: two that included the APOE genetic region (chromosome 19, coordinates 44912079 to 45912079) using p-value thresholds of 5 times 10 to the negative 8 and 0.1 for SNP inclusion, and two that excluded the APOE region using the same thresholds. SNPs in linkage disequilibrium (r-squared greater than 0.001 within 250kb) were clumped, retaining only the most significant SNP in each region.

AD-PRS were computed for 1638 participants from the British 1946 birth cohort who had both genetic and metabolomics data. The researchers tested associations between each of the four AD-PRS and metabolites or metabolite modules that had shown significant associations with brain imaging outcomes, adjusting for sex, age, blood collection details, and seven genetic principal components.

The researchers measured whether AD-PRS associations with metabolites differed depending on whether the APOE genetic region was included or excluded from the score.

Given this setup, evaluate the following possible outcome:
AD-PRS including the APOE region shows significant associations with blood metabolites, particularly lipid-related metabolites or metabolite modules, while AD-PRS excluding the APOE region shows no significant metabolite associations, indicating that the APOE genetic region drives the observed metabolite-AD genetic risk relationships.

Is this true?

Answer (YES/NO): NO